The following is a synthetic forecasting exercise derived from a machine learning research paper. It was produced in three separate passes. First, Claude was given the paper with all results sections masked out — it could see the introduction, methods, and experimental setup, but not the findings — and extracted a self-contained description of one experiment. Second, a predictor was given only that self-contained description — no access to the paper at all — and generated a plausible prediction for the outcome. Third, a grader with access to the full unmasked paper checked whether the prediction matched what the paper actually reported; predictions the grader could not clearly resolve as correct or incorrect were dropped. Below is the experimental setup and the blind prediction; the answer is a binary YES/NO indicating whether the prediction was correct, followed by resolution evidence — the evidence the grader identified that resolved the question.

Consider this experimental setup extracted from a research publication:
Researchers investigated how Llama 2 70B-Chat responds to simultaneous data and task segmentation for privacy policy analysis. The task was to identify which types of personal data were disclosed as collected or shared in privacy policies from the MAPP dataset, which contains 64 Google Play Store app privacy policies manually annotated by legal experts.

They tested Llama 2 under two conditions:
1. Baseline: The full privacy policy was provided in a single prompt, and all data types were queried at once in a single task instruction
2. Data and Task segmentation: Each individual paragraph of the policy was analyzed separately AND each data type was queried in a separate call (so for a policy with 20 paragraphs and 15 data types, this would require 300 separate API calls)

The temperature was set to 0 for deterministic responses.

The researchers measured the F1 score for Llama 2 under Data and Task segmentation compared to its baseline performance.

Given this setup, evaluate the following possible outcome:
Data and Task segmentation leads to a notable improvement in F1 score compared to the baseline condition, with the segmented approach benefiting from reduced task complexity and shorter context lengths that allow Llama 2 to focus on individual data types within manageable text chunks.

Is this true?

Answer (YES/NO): NO